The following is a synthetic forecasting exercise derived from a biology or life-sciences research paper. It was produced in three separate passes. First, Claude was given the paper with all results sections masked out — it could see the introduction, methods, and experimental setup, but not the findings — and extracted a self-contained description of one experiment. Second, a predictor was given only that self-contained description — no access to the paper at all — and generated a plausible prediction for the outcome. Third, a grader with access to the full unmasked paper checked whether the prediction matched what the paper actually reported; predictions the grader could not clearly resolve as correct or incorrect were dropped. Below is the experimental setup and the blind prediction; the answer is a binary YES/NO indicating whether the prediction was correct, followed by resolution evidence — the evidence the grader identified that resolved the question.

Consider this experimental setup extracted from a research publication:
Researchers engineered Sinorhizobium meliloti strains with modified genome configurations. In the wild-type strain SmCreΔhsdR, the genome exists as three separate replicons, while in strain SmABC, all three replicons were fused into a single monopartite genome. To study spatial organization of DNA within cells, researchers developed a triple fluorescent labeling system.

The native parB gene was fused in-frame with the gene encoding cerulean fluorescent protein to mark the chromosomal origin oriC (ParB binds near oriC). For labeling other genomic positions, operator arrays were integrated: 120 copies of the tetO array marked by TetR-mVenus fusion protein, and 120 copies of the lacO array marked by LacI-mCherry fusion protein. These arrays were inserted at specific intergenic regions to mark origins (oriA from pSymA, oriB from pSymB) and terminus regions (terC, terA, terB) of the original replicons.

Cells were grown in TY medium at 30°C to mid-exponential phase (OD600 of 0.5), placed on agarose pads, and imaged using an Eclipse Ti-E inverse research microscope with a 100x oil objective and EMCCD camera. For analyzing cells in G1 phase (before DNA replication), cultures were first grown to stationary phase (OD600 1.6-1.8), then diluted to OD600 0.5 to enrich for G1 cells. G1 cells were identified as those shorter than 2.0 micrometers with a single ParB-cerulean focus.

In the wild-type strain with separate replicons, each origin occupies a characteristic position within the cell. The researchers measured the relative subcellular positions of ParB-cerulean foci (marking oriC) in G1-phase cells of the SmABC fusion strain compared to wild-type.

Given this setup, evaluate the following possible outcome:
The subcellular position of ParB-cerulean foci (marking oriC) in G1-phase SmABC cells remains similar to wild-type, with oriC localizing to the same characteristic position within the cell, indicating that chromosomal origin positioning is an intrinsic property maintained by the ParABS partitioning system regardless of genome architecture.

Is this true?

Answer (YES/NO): YES